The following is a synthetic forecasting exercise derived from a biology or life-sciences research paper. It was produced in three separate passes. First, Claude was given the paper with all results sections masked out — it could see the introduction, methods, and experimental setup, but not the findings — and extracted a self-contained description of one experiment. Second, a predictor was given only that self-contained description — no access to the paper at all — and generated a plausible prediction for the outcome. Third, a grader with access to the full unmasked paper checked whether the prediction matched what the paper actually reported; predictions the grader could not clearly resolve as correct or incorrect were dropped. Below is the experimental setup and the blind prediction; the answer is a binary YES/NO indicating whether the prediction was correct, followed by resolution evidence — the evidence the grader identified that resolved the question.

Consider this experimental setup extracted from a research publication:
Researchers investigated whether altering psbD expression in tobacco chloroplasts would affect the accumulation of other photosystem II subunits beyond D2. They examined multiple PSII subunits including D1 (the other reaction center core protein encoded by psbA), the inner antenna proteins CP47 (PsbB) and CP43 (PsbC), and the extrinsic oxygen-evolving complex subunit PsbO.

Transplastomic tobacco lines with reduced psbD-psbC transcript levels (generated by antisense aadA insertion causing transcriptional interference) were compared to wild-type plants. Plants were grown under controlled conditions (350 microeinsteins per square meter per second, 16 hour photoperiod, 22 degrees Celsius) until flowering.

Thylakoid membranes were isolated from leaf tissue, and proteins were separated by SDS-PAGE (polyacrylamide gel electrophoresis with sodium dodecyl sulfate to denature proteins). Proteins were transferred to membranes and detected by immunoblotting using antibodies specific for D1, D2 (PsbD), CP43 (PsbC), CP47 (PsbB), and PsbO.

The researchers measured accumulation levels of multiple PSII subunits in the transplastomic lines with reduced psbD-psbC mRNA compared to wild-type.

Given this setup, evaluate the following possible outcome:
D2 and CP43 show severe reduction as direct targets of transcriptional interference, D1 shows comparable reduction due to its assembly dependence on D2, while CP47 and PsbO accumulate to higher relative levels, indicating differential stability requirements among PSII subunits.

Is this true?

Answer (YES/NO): NO